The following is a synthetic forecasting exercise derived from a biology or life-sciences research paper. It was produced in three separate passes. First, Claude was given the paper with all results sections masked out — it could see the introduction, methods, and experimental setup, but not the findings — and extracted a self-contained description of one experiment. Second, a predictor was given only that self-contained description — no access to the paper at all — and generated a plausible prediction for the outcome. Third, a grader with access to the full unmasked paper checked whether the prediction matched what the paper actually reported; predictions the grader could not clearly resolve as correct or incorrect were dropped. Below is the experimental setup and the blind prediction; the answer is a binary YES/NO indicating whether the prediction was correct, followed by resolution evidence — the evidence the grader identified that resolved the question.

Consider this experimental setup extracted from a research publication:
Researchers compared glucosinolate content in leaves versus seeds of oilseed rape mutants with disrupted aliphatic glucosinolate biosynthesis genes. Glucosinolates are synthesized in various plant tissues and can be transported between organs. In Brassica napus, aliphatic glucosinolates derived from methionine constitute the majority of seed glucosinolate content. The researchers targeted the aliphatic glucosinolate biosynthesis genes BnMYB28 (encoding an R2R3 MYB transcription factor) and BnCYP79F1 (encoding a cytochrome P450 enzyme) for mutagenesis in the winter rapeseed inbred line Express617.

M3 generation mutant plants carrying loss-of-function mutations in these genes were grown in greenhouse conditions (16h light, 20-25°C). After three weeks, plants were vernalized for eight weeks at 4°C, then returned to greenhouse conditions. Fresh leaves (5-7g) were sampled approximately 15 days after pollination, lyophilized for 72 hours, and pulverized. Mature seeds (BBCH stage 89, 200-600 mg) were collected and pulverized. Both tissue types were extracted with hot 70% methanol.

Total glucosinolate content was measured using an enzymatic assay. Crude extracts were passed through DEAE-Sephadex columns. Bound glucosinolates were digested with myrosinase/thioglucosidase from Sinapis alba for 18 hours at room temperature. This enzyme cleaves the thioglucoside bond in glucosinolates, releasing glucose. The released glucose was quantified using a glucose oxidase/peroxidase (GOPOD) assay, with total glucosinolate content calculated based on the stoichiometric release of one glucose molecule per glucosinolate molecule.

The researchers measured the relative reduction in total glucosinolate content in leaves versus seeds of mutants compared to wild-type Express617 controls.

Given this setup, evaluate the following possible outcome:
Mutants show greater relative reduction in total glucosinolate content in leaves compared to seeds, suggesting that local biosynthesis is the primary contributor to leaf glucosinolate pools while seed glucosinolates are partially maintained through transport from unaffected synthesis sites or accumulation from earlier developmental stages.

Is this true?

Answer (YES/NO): NO